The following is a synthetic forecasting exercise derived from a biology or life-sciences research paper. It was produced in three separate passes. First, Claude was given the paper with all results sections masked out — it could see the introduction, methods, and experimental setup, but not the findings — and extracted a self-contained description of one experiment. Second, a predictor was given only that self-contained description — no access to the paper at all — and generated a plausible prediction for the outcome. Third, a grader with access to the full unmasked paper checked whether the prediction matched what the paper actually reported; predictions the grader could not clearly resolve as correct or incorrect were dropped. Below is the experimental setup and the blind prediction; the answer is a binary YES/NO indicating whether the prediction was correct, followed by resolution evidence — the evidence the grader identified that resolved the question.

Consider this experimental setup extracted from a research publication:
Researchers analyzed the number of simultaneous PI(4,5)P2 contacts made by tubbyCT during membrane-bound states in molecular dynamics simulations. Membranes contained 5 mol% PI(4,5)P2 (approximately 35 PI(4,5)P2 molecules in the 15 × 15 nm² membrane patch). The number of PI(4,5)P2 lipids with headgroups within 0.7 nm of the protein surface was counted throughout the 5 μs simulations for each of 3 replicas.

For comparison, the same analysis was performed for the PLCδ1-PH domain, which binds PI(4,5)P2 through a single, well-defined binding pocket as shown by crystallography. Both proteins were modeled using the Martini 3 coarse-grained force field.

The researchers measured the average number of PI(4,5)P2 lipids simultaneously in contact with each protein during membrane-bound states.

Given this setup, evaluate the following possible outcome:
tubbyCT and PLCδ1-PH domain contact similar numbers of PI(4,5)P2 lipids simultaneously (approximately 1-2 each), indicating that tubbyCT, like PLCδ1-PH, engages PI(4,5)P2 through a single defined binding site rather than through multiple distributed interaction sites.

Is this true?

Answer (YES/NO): NO